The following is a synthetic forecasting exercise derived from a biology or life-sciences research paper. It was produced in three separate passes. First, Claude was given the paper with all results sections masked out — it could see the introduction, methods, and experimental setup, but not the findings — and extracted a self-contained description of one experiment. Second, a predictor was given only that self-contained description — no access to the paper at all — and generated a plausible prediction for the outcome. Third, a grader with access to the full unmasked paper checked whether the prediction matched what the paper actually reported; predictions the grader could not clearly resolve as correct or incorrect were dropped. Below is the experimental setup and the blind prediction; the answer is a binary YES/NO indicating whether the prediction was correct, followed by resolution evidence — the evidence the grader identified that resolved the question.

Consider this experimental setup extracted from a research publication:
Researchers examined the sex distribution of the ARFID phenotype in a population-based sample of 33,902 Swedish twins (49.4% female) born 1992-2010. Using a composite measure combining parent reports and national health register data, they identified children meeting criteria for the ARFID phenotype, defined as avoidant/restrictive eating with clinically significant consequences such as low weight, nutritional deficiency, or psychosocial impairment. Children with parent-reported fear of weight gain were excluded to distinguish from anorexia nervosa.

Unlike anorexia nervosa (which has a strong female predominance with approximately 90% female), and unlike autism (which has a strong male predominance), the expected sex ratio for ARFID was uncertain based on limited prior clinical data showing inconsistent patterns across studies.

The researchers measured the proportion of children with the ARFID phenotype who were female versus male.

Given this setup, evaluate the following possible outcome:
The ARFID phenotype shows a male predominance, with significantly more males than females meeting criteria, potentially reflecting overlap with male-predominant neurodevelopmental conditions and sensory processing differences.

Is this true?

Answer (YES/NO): YES